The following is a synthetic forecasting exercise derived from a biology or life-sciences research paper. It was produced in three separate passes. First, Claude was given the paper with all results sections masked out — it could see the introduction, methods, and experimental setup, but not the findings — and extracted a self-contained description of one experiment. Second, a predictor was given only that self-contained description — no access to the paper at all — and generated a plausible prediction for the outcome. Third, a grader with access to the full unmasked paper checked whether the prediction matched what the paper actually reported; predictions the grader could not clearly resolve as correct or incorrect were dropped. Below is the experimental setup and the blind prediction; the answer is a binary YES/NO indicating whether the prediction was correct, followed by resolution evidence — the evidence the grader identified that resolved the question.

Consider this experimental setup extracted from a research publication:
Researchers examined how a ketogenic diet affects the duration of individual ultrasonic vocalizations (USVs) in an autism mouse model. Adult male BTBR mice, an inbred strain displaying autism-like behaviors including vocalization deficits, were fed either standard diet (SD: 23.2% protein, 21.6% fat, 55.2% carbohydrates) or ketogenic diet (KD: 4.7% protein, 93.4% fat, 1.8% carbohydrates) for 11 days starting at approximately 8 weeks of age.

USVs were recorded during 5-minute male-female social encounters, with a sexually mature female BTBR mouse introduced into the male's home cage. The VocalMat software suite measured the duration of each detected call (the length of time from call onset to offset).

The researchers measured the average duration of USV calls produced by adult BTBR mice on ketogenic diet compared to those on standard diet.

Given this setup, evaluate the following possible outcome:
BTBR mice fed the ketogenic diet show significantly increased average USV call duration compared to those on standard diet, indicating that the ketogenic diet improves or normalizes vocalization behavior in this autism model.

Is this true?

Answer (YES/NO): NO